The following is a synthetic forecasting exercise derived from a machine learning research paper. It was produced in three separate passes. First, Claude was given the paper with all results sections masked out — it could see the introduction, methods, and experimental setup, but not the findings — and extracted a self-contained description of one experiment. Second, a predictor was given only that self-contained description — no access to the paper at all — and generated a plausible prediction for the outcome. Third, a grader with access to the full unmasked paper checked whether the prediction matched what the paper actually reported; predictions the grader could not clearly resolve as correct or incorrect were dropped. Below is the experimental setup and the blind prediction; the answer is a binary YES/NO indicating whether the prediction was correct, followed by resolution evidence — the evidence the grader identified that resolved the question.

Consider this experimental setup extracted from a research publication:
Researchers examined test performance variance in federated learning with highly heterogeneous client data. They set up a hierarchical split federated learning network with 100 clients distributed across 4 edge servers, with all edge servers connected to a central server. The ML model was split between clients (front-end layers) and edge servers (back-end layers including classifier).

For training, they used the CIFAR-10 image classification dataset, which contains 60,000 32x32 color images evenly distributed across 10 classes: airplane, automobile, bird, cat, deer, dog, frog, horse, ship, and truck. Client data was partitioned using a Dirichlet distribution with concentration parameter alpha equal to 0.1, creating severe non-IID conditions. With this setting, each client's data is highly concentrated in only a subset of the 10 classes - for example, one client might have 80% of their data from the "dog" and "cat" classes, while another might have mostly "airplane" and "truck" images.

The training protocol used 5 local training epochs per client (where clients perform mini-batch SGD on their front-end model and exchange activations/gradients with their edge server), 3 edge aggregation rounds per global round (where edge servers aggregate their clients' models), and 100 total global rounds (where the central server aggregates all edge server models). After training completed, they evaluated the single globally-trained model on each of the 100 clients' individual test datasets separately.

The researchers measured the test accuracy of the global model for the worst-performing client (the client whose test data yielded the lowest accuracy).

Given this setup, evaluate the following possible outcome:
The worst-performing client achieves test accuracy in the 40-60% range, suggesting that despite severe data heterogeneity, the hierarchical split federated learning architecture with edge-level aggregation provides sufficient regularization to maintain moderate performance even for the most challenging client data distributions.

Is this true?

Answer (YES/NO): NO